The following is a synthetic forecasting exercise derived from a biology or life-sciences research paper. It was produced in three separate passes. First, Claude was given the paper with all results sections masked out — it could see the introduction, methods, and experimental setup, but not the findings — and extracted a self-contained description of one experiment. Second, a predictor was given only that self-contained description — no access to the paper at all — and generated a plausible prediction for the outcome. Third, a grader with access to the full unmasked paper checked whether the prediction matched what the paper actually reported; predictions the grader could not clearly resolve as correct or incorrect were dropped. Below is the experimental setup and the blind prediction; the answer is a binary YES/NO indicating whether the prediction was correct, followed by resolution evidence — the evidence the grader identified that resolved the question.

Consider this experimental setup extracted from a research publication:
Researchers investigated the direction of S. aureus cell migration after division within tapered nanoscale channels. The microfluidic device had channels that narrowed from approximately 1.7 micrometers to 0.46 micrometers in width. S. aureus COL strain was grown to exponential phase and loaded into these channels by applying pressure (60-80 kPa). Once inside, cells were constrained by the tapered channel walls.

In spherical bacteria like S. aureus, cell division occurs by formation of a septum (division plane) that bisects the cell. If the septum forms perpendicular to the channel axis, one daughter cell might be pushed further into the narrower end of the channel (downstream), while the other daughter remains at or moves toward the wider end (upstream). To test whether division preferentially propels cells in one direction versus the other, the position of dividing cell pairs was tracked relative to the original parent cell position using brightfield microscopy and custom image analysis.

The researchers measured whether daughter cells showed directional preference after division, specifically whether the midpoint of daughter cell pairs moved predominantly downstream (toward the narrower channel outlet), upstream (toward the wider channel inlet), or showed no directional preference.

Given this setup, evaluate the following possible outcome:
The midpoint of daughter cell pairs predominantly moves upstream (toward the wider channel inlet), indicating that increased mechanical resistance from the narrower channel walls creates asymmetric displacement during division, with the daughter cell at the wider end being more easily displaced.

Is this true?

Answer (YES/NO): NO